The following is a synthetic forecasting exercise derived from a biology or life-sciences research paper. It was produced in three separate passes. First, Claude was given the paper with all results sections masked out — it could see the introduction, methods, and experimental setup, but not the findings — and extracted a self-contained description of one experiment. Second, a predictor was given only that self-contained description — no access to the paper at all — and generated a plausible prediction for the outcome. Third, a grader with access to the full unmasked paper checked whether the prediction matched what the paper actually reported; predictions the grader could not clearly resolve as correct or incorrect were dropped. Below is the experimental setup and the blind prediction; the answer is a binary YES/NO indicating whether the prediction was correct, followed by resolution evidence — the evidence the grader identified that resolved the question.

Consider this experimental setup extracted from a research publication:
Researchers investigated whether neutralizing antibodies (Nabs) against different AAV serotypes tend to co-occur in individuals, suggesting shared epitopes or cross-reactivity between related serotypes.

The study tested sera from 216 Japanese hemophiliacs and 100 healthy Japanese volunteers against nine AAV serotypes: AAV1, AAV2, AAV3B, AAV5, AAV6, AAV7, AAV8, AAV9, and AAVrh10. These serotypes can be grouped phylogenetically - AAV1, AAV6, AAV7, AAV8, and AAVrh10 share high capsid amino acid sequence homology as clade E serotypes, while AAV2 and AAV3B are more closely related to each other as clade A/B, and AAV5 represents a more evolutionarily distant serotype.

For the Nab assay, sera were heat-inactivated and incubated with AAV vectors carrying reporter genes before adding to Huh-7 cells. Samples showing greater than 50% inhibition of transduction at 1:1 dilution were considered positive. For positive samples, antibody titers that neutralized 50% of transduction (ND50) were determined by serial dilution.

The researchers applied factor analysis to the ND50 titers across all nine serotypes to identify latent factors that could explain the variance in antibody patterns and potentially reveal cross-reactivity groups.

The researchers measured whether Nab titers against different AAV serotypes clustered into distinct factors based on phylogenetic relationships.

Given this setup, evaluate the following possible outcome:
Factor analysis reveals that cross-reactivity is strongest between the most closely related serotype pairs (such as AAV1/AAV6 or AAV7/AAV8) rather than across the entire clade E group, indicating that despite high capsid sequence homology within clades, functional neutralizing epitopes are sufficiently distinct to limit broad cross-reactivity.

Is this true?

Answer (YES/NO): NO